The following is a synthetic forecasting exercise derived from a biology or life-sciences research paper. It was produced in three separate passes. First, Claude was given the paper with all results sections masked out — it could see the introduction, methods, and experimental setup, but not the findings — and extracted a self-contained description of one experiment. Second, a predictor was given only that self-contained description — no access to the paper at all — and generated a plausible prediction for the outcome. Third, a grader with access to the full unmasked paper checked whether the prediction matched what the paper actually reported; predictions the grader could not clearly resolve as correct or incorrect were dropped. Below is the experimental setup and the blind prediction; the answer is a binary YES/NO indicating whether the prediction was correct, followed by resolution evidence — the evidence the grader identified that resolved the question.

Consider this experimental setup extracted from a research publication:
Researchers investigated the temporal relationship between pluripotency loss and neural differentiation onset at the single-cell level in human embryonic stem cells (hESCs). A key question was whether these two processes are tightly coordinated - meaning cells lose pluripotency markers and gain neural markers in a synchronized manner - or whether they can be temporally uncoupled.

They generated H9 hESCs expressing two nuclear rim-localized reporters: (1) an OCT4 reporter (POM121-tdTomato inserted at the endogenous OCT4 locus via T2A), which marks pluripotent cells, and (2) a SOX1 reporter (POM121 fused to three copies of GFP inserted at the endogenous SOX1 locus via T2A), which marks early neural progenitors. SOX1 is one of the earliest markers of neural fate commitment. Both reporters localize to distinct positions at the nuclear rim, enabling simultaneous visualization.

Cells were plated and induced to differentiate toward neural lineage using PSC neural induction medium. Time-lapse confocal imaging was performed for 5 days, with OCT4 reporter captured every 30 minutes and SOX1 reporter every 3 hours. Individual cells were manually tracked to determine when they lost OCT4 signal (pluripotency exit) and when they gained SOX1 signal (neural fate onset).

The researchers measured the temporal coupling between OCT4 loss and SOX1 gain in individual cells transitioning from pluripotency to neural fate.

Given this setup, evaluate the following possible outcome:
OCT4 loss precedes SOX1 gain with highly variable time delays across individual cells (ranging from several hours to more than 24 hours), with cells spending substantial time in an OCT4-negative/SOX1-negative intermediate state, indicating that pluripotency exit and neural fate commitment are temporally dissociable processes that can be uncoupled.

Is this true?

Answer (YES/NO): YES